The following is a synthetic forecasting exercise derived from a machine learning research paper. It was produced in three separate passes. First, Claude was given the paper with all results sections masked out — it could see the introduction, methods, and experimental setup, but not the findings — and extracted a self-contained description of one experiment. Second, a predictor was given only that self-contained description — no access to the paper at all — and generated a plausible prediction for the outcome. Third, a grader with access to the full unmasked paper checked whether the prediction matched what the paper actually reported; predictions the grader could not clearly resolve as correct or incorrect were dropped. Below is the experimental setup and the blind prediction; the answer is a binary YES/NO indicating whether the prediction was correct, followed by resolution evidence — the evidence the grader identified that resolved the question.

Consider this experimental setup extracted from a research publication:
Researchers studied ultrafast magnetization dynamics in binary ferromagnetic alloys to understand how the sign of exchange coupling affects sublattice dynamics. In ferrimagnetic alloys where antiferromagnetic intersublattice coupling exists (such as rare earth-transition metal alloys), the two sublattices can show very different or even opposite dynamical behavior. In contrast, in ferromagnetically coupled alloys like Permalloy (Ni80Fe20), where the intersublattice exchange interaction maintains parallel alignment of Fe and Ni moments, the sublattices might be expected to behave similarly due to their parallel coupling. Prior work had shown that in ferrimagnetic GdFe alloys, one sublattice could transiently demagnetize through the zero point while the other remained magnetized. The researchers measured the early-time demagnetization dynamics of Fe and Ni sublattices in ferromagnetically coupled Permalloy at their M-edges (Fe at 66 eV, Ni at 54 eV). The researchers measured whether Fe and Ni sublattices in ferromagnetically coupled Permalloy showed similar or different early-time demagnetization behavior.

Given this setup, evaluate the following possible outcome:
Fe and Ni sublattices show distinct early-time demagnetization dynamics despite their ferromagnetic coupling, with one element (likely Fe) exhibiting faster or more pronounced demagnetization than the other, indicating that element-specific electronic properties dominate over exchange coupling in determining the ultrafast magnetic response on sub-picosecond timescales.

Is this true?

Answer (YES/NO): NO